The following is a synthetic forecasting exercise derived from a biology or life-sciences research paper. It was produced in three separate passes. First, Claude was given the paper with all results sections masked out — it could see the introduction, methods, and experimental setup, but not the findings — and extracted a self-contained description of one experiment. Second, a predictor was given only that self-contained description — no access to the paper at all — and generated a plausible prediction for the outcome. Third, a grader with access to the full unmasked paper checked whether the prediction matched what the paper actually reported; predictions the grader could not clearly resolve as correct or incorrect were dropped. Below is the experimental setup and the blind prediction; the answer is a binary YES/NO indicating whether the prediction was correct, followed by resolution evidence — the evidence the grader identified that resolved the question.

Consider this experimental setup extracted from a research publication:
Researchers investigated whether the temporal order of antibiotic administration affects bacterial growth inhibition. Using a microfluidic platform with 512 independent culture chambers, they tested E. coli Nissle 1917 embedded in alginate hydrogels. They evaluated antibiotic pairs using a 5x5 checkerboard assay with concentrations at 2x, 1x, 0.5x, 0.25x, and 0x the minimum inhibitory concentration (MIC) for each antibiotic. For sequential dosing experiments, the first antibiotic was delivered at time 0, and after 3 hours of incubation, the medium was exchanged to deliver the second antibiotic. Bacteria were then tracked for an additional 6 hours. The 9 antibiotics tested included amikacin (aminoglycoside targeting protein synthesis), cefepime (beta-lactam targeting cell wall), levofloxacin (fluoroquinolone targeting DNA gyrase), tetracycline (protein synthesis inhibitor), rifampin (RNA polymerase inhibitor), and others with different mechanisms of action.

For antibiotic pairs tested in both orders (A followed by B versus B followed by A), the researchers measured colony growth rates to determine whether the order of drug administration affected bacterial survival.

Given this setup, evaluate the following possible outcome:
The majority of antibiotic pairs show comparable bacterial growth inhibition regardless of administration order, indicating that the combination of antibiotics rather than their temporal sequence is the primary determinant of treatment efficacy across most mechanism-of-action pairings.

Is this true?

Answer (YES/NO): NO